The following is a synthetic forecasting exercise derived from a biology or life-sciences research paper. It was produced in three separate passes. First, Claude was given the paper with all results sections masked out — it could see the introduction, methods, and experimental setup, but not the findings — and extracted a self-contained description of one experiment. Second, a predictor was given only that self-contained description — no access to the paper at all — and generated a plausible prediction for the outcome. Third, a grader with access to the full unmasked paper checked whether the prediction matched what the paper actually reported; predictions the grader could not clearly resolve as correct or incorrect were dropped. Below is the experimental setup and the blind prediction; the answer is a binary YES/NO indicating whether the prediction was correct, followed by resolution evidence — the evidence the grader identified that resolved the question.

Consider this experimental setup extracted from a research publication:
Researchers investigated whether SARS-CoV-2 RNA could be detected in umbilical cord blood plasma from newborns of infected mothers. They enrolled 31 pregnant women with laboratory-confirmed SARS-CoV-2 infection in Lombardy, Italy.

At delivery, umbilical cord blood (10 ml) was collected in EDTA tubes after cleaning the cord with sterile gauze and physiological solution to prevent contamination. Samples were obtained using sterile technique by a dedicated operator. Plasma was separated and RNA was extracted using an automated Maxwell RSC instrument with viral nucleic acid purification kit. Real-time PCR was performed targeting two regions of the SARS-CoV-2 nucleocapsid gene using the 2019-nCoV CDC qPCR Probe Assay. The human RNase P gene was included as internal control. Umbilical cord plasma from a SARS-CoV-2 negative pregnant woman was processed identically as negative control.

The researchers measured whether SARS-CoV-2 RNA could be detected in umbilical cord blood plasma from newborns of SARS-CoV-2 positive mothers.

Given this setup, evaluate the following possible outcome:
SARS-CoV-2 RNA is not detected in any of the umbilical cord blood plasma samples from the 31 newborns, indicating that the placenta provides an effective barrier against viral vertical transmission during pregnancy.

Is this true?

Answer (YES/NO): NO